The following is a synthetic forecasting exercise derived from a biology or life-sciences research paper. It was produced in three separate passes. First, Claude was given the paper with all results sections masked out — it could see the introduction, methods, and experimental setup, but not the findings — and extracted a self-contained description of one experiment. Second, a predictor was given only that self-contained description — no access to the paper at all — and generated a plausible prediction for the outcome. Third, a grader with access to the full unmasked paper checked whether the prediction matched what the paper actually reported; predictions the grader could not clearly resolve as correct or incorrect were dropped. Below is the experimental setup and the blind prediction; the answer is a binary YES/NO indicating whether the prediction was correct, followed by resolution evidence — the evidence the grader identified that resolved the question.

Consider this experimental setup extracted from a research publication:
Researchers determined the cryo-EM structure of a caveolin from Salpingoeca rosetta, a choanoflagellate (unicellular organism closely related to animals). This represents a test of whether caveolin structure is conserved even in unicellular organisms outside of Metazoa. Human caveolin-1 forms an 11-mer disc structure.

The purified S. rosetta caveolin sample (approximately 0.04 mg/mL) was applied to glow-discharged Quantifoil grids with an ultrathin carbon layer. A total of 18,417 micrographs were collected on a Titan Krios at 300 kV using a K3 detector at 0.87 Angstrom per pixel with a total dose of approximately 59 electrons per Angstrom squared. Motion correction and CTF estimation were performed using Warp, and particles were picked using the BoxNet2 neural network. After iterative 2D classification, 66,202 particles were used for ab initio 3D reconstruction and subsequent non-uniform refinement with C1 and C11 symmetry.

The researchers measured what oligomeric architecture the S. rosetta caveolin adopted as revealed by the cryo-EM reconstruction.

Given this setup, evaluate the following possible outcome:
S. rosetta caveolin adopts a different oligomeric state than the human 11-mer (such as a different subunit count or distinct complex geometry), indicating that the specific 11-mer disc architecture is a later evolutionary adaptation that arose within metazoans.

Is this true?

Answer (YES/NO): NO